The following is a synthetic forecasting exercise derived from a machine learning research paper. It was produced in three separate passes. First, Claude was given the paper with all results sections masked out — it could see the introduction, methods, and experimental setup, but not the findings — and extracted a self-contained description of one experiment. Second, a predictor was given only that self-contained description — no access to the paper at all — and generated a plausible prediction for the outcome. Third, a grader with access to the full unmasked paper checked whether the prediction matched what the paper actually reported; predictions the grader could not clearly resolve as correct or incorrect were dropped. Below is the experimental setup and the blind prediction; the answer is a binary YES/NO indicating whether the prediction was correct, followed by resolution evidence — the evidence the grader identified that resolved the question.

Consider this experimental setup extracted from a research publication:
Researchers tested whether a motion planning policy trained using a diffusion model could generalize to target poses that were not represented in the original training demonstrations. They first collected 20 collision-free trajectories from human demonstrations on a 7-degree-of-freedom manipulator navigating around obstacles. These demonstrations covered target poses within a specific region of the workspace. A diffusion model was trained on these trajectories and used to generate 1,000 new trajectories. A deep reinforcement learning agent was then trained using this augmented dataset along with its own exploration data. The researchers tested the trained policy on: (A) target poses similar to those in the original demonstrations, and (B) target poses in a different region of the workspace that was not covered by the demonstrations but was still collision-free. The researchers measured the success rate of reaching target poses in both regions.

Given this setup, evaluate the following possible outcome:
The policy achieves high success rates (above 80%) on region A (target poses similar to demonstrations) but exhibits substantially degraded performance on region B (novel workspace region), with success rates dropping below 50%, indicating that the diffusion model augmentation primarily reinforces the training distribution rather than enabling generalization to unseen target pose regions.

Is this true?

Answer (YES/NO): NO